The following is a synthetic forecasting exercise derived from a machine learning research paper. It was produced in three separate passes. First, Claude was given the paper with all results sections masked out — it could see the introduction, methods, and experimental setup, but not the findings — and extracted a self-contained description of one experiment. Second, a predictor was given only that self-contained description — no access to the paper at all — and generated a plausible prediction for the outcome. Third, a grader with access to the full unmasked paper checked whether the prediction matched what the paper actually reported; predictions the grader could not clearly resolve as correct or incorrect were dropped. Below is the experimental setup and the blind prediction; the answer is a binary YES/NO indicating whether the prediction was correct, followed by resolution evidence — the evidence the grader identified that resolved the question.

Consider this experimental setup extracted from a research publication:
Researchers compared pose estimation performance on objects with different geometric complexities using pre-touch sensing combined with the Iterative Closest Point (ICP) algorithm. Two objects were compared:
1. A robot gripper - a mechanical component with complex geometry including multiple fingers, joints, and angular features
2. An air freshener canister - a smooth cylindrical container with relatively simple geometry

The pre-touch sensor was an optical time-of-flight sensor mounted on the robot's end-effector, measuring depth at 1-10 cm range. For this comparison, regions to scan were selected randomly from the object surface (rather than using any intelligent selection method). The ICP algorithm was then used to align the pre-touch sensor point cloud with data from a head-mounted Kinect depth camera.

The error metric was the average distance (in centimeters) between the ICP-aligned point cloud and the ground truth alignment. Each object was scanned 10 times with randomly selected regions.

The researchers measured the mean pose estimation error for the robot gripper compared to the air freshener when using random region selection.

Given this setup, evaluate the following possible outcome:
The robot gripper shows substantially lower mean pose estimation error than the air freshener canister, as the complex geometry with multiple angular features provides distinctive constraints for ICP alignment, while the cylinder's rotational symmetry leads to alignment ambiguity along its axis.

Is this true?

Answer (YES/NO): NO